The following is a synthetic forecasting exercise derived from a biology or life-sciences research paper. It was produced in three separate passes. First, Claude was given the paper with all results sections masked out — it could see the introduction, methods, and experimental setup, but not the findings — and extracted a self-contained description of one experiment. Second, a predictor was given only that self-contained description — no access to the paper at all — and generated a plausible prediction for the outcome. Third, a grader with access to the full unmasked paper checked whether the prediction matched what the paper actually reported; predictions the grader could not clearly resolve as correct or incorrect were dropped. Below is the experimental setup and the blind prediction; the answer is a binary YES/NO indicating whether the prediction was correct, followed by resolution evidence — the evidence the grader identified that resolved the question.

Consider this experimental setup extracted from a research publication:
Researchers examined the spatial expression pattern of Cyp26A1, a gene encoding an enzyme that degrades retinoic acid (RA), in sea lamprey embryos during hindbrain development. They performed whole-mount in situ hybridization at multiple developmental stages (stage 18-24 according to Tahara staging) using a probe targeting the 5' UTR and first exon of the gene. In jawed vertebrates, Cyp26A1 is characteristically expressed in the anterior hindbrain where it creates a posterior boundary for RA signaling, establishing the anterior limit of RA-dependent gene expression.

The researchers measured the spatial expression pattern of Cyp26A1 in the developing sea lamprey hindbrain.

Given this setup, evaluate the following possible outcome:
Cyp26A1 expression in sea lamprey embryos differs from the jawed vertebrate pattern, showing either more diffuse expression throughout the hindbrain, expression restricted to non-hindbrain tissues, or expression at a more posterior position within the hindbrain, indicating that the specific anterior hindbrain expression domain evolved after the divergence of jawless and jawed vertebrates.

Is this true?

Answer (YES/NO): NO